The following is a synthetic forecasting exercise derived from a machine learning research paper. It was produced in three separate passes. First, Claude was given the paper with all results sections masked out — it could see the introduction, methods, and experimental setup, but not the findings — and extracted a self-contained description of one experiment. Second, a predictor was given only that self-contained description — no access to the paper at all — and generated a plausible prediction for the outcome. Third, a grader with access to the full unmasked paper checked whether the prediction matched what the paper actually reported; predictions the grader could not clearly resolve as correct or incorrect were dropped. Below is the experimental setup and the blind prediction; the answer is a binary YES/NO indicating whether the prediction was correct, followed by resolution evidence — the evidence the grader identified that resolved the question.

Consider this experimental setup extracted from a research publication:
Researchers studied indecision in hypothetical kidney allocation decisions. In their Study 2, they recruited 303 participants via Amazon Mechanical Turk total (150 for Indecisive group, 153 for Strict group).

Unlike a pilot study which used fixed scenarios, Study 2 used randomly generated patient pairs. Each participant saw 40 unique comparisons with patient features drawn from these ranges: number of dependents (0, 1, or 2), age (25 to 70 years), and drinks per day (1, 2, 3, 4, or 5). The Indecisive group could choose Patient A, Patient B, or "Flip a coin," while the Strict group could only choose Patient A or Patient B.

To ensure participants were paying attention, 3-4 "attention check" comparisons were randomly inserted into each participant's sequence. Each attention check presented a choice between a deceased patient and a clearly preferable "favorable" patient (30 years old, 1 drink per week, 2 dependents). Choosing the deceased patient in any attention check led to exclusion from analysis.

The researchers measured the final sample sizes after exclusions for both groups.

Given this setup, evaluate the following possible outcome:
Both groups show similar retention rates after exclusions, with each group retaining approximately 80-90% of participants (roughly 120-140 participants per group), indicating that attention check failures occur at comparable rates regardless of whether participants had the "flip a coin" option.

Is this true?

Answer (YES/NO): YES